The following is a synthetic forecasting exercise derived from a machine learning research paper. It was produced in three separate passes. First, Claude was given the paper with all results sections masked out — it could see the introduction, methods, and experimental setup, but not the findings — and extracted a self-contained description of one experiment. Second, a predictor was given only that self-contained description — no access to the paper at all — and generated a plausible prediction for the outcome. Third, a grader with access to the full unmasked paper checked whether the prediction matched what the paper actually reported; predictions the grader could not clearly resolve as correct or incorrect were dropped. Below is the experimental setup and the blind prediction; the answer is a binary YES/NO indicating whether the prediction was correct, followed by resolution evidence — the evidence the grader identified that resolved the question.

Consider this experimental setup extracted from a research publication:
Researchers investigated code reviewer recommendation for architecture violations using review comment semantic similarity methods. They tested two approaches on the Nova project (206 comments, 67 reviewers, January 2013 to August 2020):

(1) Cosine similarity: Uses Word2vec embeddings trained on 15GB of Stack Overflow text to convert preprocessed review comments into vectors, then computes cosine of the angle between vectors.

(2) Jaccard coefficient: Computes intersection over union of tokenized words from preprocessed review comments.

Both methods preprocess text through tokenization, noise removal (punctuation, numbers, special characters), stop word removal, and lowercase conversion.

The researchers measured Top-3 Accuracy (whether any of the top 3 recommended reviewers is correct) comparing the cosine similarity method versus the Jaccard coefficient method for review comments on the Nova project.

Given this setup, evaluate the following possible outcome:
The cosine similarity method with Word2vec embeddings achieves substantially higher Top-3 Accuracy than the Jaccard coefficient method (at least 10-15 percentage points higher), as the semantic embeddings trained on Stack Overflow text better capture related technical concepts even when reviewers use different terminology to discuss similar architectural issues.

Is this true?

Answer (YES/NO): NO